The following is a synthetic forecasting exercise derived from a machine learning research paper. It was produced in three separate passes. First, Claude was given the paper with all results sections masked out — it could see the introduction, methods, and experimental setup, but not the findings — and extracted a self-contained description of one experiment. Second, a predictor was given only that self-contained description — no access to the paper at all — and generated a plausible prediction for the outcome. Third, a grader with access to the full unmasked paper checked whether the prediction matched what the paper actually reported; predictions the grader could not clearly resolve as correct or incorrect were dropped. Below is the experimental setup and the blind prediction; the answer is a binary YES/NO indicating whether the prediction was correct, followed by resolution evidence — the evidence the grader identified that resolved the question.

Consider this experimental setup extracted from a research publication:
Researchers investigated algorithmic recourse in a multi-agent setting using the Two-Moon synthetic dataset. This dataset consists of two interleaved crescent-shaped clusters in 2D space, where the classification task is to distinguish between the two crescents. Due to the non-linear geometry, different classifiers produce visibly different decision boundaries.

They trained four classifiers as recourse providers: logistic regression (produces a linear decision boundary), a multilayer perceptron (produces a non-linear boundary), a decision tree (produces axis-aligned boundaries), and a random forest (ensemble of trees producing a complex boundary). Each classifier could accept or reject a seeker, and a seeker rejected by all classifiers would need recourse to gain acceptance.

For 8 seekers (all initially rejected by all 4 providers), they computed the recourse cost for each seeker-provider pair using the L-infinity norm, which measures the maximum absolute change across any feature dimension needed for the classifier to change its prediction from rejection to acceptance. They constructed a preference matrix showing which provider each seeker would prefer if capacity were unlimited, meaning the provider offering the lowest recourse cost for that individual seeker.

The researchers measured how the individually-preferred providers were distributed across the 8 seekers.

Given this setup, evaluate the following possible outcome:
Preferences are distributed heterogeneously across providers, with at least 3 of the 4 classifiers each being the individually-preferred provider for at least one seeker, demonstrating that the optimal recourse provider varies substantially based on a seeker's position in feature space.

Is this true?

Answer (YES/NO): YES